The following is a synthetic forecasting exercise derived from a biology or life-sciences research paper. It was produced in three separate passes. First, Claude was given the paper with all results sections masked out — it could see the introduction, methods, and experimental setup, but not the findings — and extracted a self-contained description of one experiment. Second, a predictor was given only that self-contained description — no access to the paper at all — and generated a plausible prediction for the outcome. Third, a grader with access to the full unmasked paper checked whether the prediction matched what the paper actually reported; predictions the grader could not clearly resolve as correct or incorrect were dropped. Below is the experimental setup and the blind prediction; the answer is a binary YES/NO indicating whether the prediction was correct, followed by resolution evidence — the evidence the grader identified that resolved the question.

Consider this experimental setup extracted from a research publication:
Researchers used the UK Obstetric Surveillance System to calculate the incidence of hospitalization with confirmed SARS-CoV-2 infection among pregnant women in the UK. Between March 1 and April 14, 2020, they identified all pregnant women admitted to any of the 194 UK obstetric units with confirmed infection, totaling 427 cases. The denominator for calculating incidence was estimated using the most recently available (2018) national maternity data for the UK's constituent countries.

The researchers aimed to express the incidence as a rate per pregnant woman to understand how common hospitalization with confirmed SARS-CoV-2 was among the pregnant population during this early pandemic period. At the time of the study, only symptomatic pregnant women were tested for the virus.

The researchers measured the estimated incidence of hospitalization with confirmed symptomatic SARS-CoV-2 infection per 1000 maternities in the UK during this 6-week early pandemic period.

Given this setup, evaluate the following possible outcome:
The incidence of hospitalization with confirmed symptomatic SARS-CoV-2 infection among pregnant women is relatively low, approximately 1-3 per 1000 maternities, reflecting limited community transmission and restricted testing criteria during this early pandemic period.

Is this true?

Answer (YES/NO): NO